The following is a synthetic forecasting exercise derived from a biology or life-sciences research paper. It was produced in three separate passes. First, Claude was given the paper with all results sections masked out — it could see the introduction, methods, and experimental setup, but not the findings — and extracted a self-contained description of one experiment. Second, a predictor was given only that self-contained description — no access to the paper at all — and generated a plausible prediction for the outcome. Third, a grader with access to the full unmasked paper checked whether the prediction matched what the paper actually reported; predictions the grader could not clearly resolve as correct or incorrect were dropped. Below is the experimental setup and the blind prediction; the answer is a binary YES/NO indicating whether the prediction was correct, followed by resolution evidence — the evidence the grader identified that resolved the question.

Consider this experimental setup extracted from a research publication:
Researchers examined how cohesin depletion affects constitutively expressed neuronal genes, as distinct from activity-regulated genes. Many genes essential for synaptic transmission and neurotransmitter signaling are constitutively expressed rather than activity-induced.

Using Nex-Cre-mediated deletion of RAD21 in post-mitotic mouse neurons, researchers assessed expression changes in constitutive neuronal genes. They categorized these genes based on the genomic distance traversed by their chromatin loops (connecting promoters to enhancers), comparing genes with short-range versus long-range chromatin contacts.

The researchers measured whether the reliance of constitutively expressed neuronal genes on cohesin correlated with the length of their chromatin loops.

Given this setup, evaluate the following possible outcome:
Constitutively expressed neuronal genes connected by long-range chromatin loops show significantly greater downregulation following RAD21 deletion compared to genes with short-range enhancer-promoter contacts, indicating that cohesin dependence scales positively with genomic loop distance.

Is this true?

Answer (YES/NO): YES